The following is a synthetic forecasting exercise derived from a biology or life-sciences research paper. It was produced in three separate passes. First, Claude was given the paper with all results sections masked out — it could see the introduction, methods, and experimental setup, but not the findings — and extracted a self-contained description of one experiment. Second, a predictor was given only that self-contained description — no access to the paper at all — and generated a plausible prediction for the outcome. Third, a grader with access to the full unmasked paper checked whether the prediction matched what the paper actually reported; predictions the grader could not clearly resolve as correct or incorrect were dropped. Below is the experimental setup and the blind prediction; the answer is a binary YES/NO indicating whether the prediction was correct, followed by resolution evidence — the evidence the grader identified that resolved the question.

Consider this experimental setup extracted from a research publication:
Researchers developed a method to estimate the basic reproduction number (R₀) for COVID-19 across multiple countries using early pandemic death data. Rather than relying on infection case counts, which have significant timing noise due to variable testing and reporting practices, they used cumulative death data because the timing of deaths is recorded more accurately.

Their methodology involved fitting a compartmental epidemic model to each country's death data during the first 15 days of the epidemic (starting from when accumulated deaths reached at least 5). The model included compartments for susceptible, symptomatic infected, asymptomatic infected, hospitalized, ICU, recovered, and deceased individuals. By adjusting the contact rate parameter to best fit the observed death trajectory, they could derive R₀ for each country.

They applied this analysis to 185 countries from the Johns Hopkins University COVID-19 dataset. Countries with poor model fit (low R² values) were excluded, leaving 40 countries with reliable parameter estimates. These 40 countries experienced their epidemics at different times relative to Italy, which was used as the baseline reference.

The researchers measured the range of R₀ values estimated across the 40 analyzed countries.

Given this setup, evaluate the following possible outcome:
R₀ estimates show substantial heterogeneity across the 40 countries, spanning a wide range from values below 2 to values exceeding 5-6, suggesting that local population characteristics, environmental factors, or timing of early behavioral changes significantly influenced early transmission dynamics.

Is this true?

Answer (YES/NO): NO